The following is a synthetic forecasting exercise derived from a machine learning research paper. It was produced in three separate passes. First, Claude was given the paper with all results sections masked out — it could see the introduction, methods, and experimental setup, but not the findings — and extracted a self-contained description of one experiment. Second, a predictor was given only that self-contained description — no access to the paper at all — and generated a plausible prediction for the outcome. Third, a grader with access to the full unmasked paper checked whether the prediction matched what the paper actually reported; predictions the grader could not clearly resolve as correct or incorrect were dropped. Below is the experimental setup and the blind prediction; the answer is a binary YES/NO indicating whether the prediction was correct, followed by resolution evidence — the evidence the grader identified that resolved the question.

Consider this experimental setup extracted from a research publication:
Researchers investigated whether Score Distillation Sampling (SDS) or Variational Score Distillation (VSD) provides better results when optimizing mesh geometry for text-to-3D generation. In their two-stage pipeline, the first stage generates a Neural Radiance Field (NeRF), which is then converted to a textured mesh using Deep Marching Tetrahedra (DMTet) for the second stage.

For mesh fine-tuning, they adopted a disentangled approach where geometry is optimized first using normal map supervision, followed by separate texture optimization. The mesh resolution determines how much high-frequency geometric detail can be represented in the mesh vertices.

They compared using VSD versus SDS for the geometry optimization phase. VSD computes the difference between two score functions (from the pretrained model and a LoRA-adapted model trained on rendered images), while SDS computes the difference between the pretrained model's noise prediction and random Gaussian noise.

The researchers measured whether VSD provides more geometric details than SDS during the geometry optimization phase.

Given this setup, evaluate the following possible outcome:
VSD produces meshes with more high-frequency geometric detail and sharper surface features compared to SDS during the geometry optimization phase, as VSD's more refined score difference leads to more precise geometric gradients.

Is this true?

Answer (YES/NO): NO